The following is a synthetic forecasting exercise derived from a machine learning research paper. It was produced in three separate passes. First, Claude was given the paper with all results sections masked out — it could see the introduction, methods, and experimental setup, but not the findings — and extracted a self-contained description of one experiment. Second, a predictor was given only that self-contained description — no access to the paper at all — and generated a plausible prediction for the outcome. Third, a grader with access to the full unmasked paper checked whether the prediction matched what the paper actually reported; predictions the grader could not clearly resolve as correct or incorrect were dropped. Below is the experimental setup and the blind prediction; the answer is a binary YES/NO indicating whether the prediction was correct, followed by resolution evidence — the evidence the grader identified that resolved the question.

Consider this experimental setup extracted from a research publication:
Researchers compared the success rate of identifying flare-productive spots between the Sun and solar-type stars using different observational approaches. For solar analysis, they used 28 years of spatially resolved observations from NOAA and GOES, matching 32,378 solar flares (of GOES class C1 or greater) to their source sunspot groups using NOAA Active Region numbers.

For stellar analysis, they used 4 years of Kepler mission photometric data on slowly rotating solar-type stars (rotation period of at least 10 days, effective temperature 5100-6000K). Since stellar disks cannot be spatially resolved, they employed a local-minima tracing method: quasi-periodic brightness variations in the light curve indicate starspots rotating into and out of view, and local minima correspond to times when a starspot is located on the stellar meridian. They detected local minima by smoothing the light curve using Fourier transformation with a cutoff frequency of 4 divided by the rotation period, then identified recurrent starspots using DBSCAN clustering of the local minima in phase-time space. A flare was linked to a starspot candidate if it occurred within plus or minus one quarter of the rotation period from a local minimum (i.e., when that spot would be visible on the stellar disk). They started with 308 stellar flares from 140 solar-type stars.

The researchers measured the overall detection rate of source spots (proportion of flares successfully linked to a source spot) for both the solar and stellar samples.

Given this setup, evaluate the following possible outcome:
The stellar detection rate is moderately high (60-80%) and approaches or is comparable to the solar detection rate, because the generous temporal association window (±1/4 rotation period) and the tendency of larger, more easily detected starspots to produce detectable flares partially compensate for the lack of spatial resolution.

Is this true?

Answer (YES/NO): NO